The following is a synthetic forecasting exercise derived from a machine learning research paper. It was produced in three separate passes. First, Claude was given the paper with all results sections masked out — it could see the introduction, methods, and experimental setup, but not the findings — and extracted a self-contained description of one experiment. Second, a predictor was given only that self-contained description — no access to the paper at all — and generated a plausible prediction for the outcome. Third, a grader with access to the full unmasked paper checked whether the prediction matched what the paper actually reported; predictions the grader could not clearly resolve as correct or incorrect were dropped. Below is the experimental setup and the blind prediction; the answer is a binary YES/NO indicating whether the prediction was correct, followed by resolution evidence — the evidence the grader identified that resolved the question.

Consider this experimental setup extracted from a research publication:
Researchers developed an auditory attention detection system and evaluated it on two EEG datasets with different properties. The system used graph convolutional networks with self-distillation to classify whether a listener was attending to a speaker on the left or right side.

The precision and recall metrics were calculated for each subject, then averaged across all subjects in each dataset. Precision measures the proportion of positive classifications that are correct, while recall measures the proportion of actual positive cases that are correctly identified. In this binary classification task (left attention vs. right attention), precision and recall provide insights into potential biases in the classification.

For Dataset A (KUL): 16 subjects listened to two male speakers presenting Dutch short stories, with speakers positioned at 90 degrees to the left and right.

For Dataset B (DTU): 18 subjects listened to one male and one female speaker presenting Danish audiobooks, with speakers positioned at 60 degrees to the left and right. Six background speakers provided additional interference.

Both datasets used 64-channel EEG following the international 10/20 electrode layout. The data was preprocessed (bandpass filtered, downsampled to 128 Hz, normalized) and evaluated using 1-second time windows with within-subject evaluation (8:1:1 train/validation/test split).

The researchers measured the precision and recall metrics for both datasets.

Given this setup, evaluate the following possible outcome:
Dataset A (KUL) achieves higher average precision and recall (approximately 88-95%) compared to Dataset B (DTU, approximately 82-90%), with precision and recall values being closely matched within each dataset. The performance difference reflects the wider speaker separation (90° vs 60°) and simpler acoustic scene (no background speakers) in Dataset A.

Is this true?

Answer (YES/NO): NO